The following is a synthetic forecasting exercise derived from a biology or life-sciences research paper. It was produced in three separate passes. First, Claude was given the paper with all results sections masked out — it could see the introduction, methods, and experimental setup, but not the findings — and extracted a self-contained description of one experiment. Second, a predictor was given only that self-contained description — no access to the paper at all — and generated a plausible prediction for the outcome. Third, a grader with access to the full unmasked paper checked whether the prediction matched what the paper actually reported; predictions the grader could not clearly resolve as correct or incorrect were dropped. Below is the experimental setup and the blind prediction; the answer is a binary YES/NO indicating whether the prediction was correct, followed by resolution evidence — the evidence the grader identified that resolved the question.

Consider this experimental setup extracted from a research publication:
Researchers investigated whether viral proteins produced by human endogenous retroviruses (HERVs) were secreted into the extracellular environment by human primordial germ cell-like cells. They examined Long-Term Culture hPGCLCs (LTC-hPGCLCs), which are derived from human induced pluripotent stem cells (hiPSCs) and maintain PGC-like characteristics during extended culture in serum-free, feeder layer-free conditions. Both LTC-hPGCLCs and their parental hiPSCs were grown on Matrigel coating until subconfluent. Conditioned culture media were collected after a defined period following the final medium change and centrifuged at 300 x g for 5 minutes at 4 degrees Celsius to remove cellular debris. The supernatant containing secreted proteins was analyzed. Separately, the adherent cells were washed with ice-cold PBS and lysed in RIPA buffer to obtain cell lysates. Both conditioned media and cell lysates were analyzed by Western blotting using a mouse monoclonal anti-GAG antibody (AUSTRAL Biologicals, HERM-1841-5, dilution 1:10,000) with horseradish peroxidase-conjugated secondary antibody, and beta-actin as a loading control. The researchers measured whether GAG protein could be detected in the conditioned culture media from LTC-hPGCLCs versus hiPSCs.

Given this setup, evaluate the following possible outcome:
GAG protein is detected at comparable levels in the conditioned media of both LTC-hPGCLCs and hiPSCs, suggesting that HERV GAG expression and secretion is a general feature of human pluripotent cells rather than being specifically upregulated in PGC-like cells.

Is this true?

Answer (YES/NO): NO